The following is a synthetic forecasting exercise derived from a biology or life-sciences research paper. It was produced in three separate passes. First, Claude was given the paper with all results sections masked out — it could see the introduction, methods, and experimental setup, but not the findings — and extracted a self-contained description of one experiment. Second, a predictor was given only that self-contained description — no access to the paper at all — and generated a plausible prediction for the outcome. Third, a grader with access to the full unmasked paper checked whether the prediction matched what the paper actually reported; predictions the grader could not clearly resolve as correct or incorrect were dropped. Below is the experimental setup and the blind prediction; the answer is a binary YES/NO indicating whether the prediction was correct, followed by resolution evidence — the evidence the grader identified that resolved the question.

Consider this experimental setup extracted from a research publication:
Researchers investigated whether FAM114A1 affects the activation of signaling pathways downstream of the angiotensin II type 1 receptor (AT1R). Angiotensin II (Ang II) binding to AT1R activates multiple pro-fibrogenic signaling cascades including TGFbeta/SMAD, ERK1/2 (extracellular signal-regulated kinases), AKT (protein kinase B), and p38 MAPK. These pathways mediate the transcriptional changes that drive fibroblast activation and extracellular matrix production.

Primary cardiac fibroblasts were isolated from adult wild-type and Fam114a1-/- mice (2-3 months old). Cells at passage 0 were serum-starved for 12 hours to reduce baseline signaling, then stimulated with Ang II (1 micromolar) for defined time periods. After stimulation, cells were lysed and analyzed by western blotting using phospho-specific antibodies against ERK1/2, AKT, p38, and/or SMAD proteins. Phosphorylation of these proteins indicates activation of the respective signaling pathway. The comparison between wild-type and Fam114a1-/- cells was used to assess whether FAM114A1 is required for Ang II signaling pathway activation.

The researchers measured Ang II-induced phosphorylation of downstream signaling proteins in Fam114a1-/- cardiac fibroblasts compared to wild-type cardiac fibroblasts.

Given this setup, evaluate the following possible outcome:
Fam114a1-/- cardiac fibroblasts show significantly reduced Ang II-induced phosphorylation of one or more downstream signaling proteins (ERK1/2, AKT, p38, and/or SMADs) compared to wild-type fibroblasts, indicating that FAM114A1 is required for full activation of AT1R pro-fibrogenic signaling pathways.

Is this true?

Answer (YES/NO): YES